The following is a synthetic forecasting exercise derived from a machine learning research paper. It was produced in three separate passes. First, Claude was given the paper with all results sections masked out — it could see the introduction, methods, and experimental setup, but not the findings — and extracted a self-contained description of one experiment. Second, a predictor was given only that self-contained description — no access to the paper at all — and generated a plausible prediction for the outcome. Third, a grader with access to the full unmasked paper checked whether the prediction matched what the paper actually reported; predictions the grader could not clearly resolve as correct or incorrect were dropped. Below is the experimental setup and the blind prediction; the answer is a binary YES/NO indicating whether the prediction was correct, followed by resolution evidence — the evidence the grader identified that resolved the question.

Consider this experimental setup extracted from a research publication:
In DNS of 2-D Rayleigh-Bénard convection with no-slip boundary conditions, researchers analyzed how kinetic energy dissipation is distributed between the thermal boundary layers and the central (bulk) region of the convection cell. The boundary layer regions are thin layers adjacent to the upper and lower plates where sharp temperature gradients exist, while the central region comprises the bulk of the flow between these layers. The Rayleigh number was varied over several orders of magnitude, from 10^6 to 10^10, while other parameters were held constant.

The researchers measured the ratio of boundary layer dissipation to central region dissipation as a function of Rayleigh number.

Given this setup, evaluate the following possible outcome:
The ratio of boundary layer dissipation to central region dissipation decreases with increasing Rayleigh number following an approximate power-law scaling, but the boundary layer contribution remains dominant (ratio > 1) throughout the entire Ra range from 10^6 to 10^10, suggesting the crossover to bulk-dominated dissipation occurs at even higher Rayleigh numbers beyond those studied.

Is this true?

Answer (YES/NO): NO